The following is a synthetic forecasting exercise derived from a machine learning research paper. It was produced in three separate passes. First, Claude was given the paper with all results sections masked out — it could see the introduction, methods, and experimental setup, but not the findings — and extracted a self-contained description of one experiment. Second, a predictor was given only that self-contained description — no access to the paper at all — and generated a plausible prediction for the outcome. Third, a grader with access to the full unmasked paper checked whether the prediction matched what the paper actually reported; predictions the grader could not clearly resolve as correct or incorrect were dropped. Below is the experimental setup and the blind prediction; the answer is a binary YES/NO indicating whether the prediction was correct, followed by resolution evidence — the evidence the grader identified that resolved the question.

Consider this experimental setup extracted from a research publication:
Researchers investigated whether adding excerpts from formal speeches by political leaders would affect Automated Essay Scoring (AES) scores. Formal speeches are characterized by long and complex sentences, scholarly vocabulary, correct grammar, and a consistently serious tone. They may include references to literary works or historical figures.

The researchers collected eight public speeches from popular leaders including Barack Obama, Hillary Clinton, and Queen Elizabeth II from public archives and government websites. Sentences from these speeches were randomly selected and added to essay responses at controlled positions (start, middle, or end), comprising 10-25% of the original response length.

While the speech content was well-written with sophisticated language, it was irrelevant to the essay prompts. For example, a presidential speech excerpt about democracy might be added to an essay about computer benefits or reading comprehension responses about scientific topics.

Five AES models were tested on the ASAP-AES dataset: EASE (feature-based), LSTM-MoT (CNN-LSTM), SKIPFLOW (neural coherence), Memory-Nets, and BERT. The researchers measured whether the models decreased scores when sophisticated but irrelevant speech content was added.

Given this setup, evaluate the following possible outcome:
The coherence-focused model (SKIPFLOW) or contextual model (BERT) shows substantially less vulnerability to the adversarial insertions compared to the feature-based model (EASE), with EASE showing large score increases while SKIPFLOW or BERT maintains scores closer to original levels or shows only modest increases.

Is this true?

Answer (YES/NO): NO